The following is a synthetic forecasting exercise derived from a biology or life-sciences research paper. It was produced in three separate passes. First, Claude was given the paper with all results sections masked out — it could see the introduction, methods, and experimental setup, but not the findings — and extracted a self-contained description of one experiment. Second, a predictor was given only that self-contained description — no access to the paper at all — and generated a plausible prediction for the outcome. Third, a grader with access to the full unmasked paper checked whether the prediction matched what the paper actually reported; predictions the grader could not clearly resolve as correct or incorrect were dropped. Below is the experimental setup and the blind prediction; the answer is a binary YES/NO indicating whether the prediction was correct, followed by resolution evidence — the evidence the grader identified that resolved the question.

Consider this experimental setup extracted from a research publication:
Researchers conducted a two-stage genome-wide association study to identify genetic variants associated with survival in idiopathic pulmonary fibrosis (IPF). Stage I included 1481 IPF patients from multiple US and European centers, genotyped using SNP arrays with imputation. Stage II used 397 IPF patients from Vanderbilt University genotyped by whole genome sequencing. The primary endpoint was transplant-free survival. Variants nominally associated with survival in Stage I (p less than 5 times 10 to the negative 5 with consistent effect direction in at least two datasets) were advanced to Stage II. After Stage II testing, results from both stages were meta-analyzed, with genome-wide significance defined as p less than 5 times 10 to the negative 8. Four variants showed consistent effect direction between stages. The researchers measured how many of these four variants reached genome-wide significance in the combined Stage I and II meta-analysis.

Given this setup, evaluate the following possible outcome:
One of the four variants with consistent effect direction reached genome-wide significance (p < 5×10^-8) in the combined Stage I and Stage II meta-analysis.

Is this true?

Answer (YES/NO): YES